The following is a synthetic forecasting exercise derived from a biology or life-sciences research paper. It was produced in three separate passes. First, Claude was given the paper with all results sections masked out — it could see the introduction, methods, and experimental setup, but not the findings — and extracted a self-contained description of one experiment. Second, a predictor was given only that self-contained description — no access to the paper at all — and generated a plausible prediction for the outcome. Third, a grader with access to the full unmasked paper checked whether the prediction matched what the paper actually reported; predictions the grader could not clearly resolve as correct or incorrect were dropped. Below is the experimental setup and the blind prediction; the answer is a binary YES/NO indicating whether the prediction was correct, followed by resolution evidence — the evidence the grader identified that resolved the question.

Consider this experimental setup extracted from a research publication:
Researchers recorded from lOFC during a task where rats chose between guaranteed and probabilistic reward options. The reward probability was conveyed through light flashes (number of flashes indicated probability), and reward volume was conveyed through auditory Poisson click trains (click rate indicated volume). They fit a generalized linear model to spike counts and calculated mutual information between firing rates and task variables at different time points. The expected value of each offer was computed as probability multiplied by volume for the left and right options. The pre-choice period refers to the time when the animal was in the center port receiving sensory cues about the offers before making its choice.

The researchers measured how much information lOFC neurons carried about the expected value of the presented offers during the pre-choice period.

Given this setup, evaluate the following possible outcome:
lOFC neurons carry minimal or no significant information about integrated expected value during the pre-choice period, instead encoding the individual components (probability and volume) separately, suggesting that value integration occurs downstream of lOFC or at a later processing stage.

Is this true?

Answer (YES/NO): NO